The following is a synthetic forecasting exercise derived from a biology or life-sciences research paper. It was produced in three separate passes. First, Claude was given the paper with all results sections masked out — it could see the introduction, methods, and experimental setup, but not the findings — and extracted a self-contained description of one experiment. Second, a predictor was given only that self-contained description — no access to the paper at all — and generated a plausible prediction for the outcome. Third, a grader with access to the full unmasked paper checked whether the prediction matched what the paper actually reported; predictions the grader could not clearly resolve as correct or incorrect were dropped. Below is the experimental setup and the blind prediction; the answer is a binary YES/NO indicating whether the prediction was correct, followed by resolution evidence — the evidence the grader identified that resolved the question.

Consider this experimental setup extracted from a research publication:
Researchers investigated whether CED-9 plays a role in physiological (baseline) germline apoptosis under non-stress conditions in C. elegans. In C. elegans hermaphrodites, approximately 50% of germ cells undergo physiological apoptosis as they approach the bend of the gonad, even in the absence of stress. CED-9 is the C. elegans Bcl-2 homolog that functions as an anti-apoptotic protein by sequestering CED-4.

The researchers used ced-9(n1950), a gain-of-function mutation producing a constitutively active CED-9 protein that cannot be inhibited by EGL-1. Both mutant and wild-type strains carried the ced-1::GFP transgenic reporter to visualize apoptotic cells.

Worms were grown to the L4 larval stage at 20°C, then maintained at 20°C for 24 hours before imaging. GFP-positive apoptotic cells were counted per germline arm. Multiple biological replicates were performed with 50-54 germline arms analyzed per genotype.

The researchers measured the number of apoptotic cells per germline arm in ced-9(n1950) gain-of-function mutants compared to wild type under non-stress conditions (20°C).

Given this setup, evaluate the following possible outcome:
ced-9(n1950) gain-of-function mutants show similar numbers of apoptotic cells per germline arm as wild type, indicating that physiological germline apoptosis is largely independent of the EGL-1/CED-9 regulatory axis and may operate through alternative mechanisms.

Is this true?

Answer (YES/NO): YES